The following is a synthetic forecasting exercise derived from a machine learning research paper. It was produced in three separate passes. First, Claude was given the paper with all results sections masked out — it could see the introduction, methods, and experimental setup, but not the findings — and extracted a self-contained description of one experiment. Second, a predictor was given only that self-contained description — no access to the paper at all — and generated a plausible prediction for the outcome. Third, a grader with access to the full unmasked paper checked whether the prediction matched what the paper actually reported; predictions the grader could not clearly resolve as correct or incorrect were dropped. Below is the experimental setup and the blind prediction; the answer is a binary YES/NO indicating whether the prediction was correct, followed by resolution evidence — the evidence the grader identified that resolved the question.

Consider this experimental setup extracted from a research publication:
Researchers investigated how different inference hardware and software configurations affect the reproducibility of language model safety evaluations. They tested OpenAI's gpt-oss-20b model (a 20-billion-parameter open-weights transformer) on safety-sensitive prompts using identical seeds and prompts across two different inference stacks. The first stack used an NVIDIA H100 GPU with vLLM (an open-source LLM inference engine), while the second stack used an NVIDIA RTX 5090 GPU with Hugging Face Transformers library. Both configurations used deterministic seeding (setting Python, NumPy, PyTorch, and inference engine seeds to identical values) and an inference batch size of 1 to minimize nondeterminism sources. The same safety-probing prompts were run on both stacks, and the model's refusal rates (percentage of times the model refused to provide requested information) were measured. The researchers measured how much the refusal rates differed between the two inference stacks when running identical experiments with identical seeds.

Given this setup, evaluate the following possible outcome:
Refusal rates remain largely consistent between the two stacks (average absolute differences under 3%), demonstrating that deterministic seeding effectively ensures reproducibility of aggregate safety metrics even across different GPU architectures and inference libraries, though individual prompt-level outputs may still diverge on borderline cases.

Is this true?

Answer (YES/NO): NO